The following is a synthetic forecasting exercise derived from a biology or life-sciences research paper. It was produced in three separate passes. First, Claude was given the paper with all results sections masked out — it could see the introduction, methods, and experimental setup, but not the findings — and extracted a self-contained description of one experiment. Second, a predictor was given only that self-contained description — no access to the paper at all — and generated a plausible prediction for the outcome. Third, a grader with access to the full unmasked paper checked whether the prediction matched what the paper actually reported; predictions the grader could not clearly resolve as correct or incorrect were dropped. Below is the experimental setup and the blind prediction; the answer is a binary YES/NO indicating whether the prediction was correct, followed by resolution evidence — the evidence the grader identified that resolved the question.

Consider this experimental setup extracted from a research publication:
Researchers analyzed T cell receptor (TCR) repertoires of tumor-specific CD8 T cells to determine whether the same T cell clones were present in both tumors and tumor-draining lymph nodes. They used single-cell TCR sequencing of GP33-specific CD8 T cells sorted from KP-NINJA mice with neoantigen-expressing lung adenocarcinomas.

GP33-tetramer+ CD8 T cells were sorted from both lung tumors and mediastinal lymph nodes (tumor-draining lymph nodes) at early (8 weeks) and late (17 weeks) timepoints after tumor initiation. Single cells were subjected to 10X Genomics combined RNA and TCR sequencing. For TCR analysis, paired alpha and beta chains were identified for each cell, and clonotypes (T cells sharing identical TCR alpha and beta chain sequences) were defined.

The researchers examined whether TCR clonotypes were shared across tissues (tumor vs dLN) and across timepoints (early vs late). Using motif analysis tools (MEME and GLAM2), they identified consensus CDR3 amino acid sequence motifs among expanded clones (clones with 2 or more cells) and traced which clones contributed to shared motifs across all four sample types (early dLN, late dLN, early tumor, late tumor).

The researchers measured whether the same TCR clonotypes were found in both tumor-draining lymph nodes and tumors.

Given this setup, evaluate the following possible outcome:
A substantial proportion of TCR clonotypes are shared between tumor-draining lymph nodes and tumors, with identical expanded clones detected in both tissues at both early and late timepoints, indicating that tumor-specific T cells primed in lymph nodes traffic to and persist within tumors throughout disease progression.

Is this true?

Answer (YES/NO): YES